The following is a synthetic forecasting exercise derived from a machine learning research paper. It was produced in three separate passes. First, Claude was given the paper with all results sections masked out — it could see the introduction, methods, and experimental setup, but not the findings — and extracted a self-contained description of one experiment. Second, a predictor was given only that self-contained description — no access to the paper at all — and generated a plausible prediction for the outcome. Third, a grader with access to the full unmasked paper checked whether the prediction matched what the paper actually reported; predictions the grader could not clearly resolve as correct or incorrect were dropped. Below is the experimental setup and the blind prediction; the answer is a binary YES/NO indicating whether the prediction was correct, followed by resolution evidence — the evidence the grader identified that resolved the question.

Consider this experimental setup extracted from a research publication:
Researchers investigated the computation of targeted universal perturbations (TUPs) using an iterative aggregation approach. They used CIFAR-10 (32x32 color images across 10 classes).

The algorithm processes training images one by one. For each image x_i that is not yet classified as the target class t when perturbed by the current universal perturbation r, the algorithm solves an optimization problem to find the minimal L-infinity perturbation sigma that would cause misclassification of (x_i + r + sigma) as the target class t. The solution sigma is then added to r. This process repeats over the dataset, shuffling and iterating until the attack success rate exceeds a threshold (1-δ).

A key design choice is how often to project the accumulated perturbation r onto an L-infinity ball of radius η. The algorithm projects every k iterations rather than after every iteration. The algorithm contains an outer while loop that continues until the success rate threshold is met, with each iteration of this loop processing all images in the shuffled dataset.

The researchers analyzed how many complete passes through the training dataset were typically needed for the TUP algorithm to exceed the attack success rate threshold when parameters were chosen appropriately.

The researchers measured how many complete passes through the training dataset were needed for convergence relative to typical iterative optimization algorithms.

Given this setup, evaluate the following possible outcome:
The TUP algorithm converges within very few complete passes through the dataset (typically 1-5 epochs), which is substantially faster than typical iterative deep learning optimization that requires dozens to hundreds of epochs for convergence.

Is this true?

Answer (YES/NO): YES